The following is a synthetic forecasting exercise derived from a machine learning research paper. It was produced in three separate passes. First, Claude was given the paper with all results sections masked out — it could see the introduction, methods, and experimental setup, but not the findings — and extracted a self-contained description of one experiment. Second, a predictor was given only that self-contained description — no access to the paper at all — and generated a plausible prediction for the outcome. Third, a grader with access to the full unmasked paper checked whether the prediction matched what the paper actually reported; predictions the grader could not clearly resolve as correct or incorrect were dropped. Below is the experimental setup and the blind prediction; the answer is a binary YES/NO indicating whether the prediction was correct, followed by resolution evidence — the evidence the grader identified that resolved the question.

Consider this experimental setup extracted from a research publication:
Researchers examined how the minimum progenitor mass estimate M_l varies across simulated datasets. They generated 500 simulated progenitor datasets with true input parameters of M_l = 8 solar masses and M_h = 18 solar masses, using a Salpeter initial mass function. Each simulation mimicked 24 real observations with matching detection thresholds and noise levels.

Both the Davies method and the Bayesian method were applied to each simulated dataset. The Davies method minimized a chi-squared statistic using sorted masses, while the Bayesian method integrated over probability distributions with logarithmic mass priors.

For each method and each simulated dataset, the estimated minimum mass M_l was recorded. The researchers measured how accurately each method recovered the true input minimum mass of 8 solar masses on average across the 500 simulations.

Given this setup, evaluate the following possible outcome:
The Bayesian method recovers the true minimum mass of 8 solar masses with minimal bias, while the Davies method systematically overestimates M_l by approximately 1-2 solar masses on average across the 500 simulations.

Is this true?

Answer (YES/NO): YES